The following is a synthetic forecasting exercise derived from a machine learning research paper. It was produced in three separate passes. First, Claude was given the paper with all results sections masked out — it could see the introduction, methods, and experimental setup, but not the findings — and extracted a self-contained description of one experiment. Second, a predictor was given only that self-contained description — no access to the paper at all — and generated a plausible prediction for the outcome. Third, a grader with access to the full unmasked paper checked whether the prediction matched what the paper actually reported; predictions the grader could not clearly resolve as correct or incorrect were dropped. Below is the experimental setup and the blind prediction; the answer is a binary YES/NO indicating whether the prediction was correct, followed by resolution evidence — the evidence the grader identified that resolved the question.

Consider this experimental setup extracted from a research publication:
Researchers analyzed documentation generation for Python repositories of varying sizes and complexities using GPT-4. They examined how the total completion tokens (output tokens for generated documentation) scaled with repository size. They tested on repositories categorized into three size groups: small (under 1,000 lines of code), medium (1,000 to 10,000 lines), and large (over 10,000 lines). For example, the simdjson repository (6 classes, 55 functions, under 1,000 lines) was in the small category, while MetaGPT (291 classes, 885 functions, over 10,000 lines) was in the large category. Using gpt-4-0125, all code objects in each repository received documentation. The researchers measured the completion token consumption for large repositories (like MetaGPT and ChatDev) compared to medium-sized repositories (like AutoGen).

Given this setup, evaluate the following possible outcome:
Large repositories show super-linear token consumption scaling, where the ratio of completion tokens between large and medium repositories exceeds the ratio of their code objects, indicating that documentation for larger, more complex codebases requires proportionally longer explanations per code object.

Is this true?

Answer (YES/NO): NO